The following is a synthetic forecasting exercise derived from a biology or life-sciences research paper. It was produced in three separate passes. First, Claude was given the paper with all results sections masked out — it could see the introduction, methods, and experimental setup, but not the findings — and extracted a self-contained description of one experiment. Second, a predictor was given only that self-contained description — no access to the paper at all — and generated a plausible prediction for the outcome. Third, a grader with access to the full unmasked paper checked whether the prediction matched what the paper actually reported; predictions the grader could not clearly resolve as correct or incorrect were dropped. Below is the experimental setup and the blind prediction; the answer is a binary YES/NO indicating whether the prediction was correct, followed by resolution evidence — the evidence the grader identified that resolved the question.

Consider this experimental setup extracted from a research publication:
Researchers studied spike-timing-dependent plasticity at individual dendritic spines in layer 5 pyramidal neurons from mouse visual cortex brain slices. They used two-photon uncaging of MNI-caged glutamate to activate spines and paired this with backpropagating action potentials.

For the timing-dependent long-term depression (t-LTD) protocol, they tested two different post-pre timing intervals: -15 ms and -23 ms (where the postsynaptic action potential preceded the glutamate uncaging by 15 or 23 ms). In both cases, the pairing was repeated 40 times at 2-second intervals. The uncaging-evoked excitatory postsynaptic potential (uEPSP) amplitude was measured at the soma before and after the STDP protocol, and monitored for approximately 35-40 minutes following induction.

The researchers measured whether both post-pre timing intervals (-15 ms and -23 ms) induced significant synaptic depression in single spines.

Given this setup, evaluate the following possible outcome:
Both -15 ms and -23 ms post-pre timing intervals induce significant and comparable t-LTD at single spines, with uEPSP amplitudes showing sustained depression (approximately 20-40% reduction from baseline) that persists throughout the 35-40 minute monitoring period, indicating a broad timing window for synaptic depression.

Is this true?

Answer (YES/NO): NO